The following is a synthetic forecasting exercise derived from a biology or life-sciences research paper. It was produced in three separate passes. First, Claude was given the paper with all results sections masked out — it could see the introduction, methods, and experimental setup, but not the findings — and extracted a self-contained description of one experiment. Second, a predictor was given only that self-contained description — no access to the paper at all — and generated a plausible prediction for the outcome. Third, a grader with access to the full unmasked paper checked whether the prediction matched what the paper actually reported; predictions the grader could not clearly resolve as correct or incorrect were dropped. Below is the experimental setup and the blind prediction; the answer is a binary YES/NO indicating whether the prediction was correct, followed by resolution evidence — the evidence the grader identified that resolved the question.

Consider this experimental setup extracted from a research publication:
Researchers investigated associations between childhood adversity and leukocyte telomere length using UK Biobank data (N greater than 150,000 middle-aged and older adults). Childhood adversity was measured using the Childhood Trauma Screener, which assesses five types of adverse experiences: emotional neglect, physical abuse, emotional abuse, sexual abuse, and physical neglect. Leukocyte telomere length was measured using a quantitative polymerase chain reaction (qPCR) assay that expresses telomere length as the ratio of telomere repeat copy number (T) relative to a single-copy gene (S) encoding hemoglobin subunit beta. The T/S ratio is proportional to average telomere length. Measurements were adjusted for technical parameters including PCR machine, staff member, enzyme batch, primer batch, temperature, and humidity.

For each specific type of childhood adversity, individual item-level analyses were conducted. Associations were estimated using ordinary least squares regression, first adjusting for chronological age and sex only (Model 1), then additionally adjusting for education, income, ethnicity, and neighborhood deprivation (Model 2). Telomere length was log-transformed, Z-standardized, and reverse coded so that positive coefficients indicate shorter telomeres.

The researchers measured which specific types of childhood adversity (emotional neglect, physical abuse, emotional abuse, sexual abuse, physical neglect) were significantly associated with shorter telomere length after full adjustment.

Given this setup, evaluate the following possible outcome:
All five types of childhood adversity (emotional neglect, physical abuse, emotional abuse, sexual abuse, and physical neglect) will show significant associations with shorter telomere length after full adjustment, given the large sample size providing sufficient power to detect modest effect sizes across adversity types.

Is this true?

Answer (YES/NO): NO